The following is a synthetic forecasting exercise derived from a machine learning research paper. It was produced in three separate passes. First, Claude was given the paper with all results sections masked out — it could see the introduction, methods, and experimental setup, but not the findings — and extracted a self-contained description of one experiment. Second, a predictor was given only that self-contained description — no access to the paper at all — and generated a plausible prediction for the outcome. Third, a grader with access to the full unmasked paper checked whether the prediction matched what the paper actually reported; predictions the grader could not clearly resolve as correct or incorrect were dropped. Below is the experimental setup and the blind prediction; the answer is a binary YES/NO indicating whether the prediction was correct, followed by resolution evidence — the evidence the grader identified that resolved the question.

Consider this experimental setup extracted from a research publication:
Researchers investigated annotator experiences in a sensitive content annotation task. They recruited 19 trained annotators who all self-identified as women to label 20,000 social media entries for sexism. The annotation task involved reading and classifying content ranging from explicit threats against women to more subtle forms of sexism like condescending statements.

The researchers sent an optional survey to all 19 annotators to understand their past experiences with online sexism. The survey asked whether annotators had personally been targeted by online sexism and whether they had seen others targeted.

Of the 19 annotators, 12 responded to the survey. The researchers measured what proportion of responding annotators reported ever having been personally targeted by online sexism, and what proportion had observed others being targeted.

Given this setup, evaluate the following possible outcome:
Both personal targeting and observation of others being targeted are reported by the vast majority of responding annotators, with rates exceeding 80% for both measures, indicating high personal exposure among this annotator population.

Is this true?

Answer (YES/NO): NO